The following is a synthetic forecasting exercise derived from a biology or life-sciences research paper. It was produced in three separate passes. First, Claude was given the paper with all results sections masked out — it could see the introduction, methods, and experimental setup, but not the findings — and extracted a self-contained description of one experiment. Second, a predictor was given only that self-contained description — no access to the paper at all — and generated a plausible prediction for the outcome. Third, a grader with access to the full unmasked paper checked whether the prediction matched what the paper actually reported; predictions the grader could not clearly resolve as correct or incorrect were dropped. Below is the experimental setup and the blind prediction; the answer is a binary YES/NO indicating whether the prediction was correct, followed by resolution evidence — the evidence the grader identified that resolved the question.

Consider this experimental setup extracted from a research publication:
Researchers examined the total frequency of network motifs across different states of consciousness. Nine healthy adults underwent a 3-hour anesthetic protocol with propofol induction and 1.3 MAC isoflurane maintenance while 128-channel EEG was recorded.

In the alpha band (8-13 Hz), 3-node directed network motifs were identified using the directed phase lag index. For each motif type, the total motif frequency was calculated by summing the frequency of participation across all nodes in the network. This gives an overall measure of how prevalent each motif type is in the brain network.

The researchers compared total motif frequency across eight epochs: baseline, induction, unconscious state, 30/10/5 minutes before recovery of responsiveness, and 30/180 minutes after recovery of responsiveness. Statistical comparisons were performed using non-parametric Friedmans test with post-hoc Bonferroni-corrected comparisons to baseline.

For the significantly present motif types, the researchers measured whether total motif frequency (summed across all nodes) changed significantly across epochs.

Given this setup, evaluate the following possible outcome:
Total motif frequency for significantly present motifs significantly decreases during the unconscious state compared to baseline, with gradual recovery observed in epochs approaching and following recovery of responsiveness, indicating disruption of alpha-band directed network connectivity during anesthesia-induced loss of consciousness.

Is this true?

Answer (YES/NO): NO